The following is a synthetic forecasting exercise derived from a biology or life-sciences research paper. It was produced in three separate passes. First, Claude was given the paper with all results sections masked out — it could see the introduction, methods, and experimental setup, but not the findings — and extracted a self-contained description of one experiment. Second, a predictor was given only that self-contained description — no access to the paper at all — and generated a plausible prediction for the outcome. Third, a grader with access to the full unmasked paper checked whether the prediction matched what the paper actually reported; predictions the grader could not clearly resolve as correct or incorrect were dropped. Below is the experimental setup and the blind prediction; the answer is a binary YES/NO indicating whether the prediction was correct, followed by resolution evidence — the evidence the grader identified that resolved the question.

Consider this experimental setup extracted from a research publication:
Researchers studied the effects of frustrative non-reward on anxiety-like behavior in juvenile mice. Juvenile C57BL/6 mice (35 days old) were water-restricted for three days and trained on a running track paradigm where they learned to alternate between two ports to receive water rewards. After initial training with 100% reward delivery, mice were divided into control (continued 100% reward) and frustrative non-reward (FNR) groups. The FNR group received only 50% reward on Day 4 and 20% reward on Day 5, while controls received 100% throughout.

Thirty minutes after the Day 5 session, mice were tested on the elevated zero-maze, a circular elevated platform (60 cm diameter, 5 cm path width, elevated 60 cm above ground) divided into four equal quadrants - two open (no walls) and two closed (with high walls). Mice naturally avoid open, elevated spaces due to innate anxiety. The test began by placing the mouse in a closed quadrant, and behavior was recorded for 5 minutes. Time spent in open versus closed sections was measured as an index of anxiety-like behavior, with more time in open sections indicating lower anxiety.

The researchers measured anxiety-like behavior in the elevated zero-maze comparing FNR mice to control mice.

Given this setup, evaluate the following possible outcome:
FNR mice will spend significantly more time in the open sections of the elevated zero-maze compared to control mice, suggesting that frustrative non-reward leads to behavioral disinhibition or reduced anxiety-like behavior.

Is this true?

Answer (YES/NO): NO